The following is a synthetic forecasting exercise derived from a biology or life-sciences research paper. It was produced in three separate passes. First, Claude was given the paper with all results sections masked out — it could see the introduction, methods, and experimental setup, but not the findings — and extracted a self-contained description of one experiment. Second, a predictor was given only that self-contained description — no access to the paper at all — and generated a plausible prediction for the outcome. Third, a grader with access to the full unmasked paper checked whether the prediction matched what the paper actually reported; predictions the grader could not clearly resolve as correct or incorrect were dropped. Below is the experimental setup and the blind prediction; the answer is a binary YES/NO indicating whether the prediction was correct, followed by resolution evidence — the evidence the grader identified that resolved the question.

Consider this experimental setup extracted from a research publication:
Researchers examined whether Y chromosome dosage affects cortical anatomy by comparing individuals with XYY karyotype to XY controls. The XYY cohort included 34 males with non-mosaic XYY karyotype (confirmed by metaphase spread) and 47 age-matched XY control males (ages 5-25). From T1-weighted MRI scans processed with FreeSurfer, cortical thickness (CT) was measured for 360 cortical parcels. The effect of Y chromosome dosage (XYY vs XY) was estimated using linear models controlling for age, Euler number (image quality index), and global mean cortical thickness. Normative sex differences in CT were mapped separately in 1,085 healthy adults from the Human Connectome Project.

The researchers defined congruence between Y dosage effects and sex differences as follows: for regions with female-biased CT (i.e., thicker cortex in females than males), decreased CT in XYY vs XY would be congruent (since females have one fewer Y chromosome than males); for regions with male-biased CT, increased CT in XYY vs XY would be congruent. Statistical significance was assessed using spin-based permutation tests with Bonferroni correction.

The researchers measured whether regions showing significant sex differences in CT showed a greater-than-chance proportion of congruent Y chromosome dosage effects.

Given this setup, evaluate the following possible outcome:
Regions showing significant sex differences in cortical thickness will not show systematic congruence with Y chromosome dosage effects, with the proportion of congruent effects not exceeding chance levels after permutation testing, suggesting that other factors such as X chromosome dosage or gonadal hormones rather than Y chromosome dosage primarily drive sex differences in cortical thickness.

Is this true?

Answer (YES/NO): YES